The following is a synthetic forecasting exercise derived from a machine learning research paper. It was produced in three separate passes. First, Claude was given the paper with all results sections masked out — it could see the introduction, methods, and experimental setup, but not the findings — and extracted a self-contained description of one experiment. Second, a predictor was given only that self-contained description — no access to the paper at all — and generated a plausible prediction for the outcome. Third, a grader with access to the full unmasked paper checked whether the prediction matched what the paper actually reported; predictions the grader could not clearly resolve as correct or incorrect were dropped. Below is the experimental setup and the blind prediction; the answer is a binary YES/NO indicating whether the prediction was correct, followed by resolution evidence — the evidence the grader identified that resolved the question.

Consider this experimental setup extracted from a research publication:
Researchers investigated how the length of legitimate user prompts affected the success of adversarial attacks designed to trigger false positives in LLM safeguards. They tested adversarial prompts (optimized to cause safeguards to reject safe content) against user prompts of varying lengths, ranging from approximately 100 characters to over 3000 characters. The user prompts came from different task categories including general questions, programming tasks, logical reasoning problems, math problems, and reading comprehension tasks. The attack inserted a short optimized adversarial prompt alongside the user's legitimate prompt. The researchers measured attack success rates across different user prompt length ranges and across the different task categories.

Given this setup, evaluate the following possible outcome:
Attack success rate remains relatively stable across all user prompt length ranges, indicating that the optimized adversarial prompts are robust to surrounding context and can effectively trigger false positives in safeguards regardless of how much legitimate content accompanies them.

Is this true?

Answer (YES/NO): NO